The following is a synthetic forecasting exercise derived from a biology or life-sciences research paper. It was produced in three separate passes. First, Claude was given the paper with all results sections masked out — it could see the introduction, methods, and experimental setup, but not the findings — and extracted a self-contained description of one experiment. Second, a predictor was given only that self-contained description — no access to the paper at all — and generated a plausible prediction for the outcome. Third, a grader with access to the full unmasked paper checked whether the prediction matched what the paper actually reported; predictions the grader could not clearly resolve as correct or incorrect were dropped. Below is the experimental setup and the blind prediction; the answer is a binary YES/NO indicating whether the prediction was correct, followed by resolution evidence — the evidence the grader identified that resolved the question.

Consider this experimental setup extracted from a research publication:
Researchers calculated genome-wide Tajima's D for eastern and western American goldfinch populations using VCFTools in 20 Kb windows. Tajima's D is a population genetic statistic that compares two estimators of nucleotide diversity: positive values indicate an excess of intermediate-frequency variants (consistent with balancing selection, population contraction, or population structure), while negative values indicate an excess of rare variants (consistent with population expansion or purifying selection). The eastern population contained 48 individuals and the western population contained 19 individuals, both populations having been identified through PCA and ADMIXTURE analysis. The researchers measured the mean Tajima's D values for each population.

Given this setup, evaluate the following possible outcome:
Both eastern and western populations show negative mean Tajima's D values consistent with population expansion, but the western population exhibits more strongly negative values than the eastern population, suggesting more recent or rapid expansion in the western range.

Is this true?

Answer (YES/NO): NO